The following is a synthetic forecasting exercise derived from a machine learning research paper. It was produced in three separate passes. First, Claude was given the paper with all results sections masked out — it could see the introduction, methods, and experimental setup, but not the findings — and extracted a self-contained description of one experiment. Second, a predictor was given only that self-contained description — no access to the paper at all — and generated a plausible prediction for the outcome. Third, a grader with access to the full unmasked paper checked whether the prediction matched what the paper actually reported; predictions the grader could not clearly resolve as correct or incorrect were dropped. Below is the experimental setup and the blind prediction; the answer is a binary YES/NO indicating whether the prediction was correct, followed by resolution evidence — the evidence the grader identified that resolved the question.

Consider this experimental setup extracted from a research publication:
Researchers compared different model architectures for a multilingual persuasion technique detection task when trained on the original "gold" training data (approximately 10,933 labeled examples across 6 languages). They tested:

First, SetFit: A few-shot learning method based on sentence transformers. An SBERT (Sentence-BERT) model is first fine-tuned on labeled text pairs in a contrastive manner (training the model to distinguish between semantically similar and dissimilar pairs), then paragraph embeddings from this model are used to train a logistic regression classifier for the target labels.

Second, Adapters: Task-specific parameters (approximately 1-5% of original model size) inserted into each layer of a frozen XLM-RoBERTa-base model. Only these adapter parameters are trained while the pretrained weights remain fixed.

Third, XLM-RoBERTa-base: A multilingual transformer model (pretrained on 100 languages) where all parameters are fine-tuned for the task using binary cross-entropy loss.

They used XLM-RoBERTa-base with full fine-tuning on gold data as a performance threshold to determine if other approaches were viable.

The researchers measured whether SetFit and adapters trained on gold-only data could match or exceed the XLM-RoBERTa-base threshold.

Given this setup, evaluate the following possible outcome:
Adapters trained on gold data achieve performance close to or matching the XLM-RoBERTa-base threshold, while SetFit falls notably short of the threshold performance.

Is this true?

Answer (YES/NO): NO